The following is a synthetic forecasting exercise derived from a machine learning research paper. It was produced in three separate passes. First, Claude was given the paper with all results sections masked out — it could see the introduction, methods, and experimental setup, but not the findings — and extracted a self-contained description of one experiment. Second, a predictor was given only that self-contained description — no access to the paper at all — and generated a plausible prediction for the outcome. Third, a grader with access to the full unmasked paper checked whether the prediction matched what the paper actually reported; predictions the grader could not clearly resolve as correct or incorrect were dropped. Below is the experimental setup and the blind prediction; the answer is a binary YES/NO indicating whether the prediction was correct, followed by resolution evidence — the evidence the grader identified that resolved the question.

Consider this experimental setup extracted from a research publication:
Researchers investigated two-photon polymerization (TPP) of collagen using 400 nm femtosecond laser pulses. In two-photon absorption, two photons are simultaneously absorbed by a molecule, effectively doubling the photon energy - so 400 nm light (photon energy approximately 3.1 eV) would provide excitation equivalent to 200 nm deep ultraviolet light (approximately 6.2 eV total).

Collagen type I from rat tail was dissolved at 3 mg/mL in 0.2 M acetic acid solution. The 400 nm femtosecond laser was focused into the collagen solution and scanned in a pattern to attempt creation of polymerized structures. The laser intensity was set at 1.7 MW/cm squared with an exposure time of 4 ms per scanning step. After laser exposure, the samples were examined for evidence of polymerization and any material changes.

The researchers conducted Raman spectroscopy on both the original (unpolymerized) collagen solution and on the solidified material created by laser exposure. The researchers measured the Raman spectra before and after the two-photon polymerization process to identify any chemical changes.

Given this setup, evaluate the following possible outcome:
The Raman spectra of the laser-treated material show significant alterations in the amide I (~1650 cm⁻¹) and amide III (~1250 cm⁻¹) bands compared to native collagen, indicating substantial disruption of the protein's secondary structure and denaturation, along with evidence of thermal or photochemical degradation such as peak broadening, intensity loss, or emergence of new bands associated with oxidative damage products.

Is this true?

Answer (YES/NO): NO